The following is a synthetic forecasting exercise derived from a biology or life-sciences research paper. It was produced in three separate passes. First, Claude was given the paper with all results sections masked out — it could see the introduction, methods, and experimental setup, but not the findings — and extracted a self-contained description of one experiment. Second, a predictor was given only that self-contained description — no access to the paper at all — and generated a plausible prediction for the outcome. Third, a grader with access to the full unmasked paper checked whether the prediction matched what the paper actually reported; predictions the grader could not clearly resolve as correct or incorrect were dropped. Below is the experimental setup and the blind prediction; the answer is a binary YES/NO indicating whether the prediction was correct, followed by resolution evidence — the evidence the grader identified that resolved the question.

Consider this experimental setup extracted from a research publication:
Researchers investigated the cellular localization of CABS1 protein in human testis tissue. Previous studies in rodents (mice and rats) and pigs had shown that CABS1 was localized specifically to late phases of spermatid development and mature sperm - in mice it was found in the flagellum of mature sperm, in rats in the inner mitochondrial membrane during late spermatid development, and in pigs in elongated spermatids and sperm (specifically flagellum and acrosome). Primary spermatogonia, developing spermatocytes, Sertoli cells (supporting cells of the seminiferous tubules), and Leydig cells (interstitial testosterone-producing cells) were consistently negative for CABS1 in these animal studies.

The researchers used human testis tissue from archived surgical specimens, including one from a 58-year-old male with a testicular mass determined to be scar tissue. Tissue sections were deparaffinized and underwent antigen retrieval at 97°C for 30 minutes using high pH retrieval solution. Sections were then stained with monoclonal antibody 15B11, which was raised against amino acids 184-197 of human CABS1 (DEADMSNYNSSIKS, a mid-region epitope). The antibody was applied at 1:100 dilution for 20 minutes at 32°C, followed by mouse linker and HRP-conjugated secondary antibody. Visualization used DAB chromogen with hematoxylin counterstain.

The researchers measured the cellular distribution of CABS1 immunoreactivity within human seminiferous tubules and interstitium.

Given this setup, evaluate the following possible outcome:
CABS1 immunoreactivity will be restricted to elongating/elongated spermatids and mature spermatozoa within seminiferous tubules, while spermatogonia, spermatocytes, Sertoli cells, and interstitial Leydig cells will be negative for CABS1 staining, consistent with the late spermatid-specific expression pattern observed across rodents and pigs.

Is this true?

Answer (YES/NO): NO